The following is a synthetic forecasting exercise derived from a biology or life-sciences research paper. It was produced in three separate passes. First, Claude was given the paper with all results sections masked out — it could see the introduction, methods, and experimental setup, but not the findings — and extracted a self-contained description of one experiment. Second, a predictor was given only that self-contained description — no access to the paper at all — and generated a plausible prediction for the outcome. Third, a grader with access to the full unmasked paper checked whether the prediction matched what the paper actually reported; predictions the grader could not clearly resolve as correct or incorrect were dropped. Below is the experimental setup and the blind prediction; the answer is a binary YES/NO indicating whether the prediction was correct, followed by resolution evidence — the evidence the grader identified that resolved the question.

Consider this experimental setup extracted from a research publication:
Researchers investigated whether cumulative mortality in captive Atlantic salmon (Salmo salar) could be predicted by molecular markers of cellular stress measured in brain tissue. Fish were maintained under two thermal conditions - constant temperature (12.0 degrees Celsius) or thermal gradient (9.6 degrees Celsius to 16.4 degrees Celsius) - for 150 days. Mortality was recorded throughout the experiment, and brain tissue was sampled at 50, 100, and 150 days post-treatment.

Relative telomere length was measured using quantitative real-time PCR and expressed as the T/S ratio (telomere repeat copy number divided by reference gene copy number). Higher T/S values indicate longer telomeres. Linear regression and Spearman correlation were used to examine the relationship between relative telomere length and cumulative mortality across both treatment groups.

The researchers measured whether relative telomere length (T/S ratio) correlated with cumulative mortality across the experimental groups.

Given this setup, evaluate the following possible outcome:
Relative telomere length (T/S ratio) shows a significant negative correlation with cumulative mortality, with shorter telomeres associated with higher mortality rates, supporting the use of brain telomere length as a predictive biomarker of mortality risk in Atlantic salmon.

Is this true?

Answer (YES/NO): NO